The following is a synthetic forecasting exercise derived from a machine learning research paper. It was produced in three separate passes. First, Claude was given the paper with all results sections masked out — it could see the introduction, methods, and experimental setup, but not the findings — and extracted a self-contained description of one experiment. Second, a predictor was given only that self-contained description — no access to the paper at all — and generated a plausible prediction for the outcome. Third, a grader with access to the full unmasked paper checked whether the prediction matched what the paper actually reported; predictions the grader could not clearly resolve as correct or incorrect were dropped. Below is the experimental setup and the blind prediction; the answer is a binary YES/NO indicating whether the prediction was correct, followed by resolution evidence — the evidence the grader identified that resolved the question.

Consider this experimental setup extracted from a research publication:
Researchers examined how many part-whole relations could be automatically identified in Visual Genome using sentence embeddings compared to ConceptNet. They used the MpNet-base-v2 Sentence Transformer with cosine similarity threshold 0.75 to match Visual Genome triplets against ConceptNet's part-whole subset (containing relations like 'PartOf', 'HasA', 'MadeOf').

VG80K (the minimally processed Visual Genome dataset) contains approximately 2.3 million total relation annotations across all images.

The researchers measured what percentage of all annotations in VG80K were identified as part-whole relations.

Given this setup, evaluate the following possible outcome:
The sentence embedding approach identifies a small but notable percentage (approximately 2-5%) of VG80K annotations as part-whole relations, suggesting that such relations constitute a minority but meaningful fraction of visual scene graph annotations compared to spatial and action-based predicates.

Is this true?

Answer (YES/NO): NO